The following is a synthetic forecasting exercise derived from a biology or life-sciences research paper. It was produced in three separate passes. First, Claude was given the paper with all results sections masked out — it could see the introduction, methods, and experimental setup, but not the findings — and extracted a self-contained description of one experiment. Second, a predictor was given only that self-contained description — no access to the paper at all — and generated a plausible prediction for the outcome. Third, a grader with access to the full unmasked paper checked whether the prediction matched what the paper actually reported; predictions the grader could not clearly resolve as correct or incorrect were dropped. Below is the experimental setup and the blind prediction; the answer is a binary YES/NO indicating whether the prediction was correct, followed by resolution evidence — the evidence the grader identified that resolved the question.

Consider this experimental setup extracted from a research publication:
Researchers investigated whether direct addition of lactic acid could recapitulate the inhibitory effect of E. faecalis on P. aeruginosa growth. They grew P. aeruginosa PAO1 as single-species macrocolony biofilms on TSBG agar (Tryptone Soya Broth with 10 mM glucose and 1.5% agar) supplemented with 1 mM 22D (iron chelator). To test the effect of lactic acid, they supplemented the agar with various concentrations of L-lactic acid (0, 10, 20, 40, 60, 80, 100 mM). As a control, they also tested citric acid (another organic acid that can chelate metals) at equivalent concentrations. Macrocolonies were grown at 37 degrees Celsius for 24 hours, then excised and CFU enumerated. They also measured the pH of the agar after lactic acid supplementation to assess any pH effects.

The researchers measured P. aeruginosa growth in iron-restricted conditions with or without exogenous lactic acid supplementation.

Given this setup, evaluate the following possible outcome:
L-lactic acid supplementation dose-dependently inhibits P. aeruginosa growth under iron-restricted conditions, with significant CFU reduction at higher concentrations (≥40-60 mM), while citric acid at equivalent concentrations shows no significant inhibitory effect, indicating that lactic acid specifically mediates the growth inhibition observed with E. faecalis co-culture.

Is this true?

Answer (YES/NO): NO